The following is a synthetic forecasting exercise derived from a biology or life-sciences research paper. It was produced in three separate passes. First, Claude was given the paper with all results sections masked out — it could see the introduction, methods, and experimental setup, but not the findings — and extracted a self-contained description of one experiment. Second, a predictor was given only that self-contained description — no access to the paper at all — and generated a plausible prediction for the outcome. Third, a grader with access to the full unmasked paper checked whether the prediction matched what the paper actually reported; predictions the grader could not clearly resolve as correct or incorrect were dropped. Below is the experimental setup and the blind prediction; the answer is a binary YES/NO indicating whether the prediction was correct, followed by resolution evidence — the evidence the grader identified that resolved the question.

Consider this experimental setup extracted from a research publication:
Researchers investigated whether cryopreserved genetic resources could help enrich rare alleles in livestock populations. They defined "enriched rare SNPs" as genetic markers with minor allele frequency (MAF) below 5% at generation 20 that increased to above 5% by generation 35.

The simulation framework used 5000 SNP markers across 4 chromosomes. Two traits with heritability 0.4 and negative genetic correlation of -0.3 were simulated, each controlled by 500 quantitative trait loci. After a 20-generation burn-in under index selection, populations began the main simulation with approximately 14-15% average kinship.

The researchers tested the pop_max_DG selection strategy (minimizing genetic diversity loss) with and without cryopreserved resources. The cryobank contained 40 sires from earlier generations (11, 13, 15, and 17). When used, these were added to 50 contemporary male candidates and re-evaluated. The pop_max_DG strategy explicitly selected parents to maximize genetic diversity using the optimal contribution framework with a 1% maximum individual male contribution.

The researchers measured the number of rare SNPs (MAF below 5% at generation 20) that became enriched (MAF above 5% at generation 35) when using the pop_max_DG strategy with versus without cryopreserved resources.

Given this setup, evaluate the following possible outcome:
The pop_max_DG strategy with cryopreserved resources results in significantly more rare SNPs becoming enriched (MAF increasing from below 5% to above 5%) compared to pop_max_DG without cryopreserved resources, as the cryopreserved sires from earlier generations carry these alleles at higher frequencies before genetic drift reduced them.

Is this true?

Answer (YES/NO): YES